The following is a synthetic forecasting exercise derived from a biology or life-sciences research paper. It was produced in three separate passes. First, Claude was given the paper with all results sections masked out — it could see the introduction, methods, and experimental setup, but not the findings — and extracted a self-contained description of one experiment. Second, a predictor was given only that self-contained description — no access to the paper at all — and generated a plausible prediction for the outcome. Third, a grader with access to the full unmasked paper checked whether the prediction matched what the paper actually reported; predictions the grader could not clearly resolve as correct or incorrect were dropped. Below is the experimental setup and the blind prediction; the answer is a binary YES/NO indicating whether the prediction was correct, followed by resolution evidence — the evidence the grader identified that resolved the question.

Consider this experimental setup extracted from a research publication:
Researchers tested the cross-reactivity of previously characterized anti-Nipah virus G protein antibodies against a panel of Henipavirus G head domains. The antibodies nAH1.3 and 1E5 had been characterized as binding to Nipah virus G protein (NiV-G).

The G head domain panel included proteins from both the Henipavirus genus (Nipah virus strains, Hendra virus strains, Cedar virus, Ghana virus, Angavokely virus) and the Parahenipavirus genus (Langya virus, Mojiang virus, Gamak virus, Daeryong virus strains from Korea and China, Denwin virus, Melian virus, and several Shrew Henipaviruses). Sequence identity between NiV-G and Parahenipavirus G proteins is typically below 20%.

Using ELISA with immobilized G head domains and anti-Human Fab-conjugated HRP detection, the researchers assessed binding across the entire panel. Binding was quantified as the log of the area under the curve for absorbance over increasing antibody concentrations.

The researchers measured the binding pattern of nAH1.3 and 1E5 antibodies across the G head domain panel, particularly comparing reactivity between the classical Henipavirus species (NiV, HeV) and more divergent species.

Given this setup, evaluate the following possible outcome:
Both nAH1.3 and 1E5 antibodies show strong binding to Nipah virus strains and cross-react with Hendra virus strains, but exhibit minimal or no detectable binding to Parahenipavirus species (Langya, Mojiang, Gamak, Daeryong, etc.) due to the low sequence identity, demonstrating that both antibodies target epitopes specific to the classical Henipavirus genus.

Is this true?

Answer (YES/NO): NO